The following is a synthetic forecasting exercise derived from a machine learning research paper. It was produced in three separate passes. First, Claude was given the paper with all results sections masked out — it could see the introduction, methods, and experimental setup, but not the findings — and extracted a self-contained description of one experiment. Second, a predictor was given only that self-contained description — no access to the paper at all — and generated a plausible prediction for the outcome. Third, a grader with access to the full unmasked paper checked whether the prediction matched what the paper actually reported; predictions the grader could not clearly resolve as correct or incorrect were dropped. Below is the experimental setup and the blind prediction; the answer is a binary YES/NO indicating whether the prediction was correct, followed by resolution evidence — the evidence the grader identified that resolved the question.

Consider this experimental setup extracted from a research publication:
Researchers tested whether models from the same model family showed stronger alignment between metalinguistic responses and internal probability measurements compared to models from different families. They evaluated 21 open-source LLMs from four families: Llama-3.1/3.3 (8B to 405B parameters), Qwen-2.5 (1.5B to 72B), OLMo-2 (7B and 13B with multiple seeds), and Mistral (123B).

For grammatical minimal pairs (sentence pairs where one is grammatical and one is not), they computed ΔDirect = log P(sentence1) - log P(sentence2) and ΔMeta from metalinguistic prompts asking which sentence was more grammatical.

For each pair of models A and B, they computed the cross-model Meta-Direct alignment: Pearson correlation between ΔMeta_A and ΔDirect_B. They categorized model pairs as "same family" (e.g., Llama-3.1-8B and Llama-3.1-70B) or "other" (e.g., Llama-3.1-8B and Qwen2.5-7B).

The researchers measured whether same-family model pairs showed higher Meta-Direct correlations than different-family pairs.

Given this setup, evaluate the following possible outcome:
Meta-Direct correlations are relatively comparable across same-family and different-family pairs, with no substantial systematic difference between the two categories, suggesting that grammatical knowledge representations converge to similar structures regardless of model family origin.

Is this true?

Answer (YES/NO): NO